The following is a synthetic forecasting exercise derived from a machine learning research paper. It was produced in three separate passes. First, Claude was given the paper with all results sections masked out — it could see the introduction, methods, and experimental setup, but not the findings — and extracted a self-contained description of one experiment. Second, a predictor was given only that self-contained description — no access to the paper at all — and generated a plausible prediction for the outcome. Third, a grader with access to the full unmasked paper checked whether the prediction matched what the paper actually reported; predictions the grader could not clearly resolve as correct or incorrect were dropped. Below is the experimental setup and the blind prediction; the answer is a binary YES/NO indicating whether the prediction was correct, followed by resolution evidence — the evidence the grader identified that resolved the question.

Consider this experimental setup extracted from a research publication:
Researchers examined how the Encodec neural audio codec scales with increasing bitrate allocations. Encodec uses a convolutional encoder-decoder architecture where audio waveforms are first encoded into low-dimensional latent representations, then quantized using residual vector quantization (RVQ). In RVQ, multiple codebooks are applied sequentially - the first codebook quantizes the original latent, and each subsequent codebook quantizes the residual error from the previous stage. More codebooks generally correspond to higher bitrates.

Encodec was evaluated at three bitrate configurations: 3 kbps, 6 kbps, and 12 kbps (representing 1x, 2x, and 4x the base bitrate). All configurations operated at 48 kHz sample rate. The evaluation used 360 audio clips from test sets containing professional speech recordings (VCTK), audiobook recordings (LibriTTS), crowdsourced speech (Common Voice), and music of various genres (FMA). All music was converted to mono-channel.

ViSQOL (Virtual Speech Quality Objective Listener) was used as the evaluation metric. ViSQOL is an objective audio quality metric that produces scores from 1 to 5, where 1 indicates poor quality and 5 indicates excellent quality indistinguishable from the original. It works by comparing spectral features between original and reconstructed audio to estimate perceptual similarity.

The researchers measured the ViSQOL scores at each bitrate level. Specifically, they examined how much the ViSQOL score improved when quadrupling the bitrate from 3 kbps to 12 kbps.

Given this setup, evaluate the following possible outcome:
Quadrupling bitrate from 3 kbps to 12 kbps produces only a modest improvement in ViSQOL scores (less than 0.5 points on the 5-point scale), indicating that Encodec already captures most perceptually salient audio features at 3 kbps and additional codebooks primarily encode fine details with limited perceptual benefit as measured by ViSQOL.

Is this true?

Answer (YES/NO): NO